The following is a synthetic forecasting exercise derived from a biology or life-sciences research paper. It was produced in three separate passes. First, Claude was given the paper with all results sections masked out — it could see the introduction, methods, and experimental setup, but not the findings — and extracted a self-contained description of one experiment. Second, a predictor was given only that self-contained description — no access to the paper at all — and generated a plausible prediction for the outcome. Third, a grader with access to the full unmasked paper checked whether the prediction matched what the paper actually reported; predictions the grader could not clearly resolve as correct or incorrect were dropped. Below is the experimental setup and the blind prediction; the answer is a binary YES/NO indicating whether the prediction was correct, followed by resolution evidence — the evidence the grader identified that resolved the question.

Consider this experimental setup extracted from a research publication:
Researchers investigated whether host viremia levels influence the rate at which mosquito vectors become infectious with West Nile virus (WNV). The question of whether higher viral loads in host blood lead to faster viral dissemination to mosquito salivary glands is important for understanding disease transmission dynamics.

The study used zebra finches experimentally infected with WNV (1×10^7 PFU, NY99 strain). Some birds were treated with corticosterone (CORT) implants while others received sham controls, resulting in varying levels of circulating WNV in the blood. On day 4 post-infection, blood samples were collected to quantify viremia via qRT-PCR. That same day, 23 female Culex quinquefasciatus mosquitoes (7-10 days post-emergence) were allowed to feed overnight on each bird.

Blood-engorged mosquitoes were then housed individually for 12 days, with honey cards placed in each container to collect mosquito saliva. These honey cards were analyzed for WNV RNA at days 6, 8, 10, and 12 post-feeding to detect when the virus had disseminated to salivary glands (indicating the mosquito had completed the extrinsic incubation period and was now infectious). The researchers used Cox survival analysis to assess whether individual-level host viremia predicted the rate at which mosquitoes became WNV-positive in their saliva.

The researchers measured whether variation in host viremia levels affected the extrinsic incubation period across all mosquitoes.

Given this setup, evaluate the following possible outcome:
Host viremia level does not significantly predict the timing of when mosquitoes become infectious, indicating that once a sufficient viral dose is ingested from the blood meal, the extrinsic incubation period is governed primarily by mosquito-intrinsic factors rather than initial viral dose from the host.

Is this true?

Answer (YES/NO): YES